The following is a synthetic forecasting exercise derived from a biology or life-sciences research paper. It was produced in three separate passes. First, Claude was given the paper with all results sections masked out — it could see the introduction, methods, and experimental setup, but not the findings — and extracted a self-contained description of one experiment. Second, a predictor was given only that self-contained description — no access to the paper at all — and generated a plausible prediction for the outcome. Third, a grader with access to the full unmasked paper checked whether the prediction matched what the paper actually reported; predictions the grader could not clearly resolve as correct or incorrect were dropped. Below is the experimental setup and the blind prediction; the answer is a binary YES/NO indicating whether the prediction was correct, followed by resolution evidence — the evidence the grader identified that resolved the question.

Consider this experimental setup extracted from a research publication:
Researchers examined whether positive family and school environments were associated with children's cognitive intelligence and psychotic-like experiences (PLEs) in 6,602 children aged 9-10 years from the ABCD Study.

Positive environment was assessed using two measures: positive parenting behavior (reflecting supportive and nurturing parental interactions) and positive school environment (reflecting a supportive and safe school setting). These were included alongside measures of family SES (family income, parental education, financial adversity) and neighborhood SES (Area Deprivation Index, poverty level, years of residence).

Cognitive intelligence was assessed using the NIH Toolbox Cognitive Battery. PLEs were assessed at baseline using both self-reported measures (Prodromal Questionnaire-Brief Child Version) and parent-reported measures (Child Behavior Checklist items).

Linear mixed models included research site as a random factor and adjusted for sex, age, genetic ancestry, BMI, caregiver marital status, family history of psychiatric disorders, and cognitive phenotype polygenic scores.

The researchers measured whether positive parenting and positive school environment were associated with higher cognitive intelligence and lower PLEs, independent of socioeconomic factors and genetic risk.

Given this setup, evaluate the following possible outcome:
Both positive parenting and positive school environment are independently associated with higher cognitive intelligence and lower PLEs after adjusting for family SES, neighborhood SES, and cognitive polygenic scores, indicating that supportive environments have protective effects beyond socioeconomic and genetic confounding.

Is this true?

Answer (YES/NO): NO